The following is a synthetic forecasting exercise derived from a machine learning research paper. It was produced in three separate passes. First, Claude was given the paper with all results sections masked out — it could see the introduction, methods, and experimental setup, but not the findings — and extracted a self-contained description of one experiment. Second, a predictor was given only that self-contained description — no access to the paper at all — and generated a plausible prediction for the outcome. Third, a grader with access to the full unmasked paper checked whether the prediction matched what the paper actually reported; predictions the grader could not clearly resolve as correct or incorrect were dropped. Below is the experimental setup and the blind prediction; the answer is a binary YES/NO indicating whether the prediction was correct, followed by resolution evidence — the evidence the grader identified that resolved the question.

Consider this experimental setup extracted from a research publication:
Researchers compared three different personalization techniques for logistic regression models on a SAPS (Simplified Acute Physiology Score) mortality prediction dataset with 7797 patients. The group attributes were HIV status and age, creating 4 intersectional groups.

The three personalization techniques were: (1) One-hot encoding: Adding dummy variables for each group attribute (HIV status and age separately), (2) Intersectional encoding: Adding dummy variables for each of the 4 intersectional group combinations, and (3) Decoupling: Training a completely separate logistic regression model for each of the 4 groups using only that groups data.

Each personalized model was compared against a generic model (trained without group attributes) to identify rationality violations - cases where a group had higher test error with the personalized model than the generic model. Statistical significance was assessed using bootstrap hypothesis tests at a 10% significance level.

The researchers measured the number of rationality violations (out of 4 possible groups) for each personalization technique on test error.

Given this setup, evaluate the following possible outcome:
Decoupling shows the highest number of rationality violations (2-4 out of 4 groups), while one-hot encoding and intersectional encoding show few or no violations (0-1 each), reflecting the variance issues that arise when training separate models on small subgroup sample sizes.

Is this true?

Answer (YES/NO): NO